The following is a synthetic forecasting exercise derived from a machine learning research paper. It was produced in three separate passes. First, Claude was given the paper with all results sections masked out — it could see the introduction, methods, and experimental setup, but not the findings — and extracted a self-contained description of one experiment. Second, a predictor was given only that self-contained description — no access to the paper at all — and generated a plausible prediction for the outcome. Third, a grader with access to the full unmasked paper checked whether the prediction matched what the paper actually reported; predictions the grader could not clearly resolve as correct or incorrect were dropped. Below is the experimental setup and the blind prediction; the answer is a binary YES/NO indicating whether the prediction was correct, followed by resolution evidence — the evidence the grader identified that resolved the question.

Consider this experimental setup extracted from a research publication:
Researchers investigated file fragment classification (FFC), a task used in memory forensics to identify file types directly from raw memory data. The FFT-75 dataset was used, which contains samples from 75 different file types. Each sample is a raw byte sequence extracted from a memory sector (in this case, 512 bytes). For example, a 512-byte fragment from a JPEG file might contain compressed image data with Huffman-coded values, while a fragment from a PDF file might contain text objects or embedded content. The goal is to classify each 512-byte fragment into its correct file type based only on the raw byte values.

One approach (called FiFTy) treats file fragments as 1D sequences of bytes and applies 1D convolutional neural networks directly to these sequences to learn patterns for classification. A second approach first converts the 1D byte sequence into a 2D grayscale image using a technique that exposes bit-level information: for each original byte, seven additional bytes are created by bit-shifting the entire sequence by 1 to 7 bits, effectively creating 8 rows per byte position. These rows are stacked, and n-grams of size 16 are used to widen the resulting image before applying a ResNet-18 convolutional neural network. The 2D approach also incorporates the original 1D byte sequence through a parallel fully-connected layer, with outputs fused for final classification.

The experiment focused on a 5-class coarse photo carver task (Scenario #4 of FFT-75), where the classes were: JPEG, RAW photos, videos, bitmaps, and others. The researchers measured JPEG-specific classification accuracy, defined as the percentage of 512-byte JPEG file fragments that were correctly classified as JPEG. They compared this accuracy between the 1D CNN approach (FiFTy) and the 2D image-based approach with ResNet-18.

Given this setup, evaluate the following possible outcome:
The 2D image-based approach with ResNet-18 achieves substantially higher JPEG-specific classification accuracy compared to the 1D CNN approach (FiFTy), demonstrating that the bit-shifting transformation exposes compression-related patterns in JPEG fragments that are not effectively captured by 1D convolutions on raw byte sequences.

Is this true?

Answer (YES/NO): NO